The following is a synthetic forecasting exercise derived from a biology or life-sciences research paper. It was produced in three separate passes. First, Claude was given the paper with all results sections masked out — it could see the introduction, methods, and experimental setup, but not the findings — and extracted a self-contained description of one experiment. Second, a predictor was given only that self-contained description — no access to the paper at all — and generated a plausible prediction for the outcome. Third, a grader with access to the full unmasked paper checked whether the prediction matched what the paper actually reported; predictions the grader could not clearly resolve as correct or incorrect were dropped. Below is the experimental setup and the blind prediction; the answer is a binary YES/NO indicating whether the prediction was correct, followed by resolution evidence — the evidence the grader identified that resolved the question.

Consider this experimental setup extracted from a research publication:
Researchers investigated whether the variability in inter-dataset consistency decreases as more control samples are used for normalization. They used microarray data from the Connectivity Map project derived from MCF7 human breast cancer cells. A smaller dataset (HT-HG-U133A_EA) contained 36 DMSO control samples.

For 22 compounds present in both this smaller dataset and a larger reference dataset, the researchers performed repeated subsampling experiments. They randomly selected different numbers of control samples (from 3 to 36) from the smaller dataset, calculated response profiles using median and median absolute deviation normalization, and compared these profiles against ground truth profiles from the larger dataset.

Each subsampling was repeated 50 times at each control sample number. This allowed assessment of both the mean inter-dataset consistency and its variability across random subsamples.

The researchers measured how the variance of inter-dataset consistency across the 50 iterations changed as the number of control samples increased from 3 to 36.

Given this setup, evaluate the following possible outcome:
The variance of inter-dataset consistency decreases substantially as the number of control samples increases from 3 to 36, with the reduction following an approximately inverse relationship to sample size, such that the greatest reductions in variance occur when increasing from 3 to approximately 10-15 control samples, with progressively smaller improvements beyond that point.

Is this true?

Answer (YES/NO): NO